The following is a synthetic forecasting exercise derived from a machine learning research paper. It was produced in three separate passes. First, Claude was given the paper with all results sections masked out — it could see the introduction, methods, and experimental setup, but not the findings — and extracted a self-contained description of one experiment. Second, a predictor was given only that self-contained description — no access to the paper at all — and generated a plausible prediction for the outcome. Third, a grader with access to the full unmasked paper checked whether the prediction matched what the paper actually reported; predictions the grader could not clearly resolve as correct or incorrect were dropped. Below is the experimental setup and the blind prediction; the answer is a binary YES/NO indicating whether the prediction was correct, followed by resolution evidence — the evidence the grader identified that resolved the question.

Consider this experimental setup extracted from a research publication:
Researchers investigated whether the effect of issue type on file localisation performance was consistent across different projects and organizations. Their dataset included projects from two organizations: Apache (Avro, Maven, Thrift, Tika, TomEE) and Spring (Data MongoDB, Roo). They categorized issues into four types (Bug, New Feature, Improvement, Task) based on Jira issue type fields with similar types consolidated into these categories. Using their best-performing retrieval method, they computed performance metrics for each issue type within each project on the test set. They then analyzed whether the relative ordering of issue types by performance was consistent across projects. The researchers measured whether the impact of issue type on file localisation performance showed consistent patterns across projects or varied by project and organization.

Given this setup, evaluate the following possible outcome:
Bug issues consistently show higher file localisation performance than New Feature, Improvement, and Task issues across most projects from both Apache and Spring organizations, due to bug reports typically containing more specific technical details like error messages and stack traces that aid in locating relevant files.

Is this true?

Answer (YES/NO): NO